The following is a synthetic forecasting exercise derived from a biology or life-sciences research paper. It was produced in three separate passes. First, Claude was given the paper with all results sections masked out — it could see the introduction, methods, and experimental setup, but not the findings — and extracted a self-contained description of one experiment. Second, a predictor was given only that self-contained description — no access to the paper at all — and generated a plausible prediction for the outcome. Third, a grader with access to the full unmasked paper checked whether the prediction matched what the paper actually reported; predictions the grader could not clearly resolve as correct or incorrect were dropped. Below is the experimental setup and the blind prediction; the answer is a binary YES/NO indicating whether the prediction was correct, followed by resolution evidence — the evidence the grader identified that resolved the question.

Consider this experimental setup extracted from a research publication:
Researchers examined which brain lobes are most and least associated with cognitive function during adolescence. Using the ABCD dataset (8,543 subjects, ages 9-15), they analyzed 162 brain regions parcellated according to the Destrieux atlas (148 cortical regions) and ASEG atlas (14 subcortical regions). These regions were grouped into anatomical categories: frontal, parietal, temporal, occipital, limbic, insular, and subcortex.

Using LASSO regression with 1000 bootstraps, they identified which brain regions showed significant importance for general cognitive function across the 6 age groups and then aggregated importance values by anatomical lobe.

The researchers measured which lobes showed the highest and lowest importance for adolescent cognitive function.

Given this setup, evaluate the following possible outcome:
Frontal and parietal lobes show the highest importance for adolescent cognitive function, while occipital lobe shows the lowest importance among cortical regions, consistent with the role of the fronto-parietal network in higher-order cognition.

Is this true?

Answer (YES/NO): NO